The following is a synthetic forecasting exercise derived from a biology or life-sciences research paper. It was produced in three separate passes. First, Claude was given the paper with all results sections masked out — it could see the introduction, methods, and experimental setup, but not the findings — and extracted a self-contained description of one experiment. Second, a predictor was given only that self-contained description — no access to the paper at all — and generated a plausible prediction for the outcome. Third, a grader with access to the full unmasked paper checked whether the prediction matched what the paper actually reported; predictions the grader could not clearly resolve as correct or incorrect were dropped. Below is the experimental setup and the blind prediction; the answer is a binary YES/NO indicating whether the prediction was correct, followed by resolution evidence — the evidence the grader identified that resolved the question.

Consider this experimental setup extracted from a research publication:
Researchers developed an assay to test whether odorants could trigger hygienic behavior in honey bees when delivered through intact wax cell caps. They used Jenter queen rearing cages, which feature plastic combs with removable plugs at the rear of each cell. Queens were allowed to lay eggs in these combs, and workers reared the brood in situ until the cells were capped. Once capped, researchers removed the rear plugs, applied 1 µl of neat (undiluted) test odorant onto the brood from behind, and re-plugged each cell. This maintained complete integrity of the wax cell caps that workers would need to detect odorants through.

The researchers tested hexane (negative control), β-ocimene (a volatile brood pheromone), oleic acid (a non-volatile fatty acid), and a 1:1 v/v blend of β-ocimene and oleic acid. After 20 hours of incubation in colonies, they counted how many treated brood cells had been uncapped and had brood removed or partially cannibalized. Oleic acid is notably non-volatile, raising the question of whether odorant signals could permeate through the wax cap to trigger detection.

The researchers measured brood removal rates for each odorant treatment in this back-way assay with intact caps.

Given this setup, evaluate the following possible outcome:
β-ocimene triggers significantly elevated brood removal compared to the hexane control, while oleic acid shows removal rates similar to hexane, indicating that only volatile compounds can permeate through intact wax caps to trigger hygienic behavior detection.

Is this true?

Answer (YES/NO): NO